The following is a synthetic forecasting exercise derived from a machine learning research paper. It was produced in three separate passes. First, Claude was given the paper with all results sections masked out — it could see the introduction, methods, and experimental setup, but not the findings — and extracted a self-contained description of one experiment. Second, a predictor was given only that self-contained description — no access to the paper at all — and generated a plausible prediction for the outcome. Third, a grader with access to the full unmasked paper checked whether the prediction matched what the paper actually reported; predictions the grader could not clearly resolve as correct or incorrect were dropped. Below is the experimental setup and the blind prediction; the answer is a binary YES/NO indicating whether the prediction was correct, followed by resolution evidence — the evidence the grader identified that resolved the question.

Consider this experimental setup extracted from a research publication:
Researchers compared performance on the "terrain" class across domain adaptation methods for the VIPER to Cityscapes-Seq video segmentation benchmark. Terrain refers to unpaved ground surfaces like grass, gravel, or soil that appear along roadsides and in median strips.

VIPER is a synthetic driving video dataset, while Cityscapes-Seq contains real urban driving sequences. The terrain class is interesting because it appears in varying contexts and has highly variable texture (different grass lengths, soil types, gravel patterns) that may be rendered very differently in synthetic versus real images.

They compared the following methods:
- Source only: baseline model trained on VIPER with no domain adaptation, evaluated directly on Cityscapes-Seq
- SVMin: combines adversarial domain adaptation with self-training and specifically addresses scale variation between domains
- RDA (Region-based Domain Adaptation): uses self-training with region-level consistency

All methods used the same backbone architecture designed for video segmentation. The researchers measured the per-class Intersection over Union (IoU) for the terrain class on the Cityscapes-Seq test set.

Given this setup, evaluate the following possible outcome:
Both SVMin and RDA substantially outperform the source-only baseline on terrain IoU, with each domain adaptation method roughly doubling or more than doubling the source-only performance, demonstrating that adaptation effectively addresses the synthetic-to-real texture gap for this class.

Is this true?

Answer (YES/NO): NO